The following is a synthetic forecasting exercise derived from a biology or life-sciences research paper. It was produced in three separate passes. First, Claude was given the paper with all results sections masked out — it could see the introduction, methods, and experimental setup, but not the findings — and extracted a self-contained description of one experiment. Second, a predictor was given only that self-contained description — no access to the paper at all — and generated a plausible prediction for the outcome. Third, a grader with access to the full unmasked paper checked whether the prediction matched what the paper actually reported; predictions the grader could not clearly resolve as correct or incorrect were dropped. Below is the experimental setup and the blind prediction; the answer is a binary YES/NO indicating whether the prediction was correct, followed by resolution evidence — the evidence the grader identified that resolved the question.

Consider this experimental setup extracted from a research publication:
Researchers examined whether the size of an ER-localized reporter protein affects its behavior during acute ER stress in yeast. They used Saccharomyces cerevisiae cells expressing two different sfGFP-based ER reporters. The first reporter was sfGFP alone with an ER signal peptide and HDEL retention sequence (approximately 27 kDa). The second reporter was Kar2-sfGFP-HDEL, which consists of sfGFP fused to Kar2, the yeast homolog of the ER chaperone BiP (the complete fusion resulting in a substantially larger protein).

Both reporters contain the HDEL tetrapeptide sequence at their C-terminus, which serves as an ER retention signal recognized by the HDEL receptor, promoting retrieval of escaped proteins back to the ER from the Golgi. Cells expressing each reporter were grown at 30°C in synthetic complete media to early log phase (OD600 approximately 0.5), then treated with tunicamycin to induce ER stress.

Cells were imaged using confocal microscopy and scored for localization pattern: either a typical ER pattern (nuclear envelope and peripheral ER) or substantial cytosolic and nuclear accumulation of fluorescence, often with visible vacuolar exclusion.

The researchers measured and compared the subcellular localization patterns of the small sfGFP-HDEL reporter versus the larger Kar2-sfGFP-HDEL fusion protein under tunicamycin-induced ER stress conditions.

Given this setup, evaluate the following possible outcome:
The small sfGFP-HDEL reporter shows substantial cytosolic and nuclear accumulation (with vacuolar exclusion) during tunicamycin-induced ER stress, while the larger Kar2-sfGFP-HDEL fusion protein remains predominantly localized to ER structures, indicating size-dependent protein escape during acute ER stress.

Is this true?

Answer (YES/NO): YES